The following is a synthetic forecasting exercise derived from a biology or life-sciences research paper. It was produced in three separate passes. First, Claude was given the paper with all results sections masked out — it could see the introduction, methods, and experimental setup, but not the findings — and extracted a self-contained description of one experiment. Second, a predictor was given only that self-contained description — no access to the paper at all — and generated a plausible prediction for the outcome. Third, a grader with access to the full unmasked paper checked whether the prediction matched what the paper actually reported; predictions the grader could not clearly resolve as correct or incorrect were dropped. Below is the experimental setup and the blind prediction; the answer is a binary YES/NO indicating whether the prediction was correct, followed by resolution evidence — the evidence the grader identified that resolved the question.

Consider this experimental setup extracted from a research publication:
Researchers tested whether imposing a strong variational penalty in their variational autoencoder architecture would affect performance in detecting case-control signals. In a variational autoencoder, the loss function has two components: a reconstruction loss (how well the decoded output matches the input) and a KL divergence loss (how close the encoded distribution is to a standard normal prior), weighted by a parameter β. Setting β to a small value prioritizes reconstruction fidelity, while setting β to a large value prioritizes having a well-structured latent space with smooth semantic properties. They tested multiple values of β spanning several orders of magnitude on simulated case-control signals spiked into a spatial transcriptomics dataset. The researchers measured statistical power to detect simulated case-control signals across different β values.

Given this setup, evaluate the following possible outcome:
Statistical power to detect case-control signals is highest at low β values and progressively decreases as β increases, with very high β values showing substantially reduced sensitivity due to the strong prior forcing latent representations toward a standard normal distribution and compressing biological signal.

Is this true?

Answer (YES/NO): NO